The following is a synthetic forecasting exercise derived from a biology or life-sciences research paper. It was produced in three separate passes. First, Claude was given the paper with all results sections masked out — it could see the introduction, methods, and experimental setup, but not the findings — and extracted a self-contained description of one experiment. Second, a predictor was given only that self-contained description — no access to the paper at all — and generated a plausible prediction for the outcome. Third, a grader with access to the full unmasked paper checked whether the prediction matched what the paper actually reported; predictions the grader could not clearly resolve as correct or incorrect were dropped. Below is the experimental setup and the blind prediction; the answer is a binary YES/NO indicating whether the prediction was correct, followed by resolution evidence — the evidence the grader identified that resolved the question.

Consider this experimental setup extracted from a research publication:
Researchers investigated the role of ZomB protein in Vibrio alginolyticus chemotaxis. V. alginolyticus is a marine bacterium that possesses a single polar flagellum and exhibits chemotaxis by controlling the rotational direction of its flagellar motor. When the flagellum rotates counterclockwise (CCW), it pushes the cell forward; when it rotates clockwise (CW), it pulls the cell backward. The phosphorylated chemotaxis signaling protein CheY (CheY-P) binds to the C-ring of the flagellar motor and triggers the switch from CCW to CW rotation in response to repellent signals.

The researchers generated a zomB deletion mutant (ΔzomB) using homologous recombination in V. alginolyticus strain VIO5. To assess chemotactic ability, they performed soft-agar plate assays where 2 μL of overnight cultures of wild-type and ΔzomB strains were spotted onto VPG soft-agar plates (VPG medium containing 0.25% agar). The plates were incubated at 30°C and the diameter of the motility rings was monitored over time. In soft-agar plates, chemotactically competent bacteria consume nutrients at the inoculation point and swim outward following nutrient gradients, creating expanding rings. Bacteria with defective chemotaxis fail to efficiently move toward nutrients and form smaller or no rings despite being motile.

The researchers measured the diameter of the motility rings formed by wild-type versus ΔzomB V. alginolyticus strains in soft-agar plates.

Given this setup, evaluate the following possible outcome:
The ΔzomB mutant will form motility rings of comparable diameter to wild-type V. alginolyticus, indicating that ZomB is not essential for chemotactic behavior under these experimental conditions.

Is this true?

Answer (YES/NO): NO